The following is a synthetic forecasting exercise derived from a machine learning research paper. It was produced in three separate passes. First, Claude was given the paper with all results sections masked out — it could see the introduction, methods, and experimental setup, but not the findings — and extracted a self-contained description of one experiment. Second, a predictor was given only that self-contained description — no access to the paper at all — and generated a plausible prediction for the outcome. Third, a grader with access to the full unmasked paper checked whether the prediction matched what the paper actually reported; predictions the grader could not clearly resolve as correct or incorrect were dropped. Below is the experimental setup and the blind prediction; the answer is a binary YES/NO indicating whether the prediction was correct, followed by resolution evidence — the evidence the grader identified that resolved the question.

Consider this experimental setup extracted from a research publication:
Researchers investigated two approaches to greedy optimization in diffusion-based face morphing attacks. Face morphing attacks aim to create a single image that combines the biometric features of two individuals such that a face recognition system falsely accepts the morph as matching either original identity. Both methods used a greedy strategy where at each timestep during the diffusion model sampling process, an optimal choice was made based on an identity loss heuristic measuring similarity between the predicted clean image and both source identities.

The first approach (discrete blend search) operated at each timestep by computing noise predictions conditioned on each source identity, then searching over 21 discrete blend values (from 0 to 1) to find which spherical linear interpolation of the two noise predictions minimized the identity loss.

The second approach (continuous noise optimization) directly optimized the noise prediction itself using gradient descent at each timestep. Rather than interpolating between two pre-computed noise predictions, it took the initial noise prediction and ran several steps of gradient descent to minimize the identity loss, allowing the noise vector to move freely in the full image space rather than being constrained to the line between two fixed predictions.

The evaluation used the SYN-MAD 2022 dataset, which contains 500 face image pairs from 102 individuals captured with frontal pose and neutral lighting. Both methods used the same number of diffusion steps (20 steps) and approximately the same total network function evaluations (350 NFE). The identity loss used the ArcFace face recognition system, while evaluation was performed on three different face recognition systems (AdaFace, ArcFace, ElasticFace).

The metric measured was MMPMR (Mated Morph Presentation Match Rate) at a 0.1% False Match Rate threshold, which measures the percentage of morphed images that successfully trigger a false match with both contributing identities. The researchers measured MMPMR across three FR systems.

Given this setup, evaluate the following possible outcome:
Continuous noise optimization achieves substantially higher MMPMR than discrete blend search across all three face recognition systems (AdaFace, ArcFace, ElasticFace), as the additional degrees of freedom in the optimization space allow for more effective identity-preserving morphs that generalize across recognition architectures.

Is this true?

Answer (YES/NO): YES